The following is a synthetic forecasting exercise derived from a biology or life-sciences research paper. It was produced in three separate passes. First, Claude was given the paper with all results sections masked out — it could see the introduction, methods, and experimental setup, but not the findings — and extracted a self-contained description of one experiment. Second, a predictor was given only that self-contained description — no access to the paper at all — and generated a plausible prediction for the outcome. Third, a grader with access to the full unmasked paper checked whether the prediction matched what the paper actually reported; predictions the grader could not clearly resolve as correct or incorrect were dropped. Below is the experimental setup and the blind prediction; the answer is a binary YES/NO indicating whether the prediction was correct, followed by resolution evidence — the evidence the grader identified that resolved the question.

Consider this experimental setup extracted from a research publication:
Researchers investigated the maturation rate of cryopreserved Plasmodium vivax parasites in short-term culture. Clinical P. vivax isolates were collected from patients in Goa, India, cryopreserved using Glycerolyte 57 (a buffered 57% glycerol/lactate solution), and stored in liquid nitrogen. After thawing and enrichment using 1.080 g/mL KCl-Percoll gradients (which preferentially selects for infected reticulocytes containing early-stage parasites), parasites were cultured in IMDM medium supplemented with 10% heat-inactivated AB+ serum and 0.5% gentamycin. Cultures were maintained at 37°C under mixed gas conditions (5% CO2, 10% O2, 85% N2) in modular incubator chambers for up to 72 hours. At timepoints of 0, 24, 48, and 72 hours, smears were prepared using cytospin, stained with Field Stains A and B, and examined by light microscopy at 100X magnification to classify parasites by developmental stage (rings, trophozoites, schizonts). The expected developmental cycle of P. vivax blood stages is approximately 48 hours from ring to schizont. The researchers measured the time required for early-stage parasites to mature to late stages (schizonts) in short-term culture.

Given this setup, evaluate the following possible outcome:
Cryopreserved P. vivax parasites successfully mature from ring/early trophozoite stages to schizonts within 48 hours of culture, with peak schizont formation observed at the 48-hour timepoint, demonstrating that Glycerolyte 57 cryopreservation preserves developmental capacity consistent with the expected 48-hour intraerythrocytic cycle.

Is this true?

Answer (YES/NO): NO